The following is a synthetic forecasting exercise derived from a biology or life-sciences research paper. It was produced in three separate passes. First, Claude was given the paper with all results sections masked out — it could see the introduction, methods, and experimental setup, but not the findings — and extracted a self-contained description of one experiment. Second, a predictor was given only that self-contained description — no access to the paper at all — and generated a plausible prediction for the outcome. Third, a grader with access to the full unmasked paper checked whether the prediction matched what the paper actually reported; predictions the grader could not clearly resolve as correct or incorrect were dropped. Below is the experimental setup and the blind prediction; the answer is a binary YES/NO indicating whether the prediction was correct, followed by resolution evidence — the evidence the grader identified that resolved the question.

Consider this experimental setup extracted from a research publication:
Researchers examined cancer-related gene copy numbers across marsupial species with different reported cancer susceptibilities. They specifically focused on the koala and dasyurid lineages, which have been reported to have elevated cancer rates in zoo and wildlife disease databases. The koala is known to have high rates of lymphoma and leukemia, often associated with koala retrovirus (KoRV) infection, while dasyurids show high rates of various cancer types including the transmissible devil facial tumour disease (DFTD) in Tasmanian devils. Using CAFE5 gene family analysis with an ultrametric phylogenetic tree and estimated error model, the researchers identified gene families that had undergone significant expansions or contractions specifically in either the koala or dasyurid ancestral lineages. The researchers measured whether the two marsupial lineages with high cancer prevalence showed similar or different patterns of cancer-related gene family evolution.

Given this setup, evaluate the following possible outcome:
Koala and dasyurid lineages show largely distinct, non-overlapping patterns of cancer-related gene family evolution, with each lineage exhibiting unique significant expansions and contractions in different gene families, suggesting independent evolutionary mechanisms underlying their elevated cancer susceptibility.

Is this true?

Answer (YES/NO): YES